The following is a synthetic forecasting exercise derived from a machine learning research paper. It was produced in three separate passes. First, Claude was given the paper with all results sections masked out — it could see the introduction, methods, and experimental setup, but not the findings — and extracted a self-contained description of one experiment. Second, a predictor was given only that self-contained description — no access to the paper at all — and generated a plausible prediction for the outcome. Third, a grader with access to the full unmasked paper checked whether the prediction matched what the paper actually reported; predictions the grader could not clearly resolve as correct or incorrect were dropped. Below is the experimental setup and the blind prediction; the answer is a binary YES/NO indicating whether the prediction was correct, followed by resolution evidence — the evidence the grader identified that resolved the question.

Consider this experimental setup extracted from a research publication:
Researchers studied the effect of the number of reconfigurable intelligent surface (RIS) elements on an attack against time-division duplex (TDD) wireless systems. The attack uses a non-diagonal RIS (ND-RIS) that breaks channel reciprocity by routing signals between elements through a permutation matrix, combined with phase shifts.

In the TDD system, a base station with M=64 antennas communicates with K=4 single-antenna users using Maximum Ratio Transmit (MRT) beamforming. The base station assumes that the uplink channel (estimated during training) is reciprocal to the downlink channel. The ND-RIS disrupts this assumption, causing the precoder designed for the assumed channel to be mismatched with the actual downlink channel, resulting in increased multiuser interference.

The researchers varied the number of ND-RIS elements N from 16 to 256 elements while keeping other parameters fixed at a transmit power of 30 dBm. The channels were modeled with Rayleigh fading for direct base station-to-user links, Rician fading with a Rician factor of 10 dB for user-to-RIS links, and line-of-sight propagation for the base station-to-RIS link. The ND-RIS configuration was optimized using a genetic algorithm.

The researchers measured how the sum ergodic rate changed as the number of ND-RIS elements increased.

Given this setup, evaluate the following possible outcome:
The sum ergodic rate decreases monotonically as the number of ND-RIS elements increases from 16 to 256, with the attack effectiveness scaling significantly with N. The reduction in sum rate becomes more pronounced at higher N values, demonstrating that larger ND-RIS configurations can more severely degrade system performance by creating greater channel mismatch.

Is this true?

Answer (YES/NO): NO